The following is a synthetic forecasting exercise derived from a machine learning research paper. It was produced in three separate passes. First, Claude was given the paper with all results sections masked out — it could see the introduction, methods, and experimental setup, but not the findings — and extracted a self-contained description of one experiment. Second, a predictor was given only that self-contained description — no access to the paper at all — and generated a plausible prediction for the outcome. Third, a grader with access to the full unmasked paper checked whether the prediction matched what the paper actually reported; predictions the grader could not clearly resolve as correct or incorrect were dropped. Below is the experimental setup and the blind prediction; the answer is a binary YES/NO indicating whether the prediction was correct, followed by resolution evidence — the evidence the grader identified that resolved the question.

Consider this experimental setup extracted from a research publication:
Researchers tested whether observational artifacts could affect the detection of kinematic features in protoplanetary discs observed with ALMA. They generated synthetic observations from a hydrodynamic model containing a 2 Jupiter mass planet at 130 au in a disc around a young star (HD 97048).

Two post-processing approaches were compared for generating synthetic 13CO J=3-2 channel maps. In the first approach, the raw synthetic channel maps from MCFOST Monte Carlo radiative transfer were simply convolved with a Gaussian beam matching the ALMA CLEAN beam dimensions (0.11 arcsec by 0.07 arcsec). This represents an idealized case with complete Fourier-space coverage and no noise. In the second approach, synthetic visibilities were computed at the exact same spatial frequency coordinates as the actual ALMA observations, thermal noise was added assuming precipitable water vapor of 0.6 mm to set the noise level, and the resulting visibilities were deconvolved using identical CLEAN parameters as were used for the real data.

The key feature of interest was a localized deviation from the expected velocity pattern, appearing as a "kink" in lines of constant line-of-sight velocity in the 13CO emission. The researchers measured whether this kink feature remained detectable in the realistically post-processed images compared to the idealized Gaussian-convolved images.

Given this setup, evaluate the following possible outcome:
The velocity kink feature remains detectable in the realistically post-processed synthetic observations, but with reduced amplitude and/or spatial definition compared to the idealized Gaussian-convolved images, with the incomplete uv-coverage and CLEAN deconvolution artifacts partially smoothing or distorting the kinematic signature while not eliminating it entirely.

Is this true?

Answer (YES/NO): NO